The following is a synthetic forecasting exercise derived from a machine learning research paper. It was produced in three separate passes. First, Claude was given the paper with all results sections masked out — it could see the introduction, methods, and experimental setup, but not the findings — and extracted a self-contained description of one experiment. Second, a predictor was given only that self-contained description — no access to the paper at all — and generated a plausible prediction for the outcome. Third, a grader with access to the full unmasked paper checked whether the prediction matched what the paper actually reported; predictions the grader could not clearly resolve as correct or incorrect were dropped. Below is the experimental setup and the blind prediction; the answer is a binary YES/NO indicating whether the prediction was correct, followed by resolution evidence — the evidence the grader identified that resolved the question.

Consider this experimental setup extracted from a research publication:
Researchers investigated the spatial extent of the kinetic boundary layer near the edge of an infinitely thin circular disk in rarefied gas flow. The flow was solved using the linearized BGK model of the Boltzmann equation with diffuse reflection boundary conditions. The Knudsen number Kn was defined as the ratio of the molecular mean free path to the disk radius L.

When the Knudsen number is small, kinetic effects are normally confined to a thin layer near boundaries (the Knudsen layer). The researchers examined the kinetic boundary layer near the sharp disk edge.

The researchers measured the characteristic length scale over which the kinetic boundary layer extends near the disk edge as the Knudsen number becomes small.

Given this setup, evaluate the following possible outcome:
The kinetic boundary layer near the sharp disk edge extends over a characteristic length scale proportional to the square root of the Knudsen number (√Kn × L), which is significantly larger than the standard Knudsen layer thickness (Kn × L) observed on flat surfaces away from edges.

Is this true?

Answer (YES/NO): NO